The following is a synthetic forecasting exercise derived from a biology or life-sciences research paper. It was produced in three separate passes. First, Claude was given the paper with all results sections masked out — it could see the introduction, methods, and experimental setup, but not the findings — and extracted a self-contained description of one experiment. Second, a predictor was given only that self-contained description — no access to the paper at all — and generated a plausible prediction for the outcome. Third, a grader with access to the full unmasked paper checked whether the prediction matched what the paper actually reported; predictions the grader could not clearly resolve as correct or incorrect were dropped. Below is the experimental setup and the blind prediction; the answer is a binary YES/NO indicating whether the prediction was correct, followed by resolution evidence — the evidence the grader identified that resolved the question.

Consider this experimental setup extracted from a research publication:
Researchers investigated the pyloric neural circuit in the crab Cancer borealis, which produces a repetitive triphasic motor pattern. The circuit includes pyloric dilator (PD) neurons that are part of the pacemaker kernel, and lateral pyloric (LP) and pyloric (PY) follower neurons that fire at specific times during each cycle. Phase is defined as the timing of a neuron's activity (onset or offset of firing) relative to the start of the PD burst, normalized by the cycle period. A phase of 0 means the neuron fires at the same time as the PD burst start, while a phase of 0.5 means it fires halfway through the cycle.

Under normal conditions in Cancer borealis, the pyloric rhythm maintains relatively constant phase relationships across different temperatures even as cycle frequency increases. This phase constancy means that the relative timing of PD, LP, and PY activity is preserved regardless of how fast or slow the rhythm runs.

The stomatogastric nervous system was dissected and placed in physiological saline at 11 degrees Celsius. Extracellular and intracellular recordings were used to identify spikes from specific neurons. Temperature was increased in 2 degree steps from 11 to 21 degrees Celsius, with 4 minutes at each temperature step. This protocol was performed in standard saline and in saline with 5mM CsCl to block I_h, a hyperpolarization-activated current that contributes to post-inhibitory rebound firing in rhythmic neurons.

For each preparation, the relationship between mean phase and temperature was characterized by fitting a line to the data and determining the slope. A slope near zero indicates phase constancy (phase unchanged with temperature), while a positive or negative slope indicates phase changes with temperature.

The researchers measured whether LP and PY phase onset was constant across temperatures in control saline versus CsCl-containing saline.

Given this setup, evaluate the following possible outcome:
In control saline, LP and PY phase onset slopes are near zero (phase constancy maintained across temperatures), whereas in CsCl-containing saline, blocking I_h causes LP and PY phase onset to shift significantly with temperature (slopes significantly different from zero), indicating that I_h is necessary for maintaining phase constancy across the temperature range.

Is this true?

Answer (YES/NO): NO